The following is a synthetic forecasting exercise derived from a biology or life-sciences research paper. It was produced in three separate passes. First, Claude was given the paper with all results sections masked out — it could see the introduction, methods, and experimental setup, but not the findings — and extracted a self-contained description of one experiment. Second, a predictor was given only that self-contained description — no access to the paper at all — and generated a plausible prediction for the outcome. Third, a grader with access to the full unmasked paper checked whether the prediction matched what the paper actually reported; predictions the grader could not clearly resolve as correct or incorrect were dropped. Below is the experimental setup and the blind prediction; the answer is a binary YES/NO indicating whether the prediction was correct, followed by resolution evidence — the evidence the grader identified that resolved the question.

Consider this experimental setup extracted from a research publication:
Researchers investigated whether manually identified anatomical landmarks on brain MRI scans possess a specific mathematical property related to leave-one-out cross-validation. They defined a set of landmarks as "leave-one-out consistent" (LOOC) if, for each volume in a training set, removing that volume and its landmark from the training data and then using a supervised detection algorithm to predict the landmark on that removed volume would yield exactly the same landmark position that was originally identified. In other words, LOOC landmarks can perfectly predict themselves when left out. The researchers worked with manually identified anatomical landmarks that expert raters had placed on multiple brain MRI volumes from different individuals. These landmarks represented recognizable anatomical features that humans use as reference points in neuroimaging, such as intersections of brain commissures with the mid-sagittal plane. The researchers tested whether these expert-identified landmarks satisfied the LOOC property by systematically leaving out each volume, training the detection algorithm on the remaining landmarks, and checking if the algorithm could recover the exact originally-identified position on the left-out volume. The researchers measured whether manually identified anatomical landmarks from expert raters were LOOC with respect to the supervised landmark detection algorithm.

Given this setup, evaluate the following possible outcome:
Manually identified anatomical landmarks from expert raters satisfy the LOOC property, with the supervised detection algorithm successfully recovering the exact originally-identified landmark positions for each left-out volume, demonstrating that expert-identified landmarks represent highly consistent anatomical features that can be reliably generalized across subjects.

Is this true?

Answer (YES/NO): NO